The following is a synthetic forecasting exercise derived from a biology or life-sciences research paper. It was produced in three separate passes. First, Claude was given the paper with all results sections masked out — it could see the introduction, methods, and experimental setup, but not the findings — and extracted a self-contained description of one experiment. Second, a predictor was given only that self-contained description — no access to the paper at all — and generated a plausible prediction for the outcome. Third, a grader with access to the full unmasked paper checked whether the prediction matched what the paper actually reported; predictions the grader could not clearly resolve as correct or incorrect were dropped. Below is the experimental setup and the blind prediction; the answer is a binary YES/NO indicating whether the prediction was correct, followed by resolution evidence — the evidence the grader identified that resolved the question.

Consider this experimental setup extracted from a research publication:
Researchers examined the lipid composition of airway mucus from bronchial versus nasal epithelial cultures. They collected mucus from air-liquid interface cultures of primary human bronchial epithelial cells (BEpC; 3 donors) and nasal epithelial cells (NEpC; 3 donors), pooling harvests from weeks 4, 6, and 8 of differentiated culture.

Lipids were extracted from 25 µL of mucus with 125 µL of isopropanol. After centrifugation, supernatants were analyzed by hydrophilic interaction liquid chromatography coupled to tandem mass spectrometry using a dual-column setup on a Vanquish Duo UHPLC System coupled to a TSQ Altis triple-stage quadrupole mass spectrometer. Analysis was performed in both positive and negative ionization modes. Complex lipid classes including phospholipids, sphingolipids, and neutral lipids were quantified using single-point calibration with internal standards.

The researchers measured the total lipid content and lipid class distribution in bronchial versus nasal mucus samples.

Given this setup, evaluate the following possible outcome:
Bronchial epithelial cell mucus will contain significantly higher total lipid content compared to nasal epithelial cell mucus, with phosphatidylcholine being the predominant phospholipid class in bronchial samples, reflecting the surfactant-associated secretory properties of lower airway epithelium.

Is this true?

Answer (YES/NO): NO